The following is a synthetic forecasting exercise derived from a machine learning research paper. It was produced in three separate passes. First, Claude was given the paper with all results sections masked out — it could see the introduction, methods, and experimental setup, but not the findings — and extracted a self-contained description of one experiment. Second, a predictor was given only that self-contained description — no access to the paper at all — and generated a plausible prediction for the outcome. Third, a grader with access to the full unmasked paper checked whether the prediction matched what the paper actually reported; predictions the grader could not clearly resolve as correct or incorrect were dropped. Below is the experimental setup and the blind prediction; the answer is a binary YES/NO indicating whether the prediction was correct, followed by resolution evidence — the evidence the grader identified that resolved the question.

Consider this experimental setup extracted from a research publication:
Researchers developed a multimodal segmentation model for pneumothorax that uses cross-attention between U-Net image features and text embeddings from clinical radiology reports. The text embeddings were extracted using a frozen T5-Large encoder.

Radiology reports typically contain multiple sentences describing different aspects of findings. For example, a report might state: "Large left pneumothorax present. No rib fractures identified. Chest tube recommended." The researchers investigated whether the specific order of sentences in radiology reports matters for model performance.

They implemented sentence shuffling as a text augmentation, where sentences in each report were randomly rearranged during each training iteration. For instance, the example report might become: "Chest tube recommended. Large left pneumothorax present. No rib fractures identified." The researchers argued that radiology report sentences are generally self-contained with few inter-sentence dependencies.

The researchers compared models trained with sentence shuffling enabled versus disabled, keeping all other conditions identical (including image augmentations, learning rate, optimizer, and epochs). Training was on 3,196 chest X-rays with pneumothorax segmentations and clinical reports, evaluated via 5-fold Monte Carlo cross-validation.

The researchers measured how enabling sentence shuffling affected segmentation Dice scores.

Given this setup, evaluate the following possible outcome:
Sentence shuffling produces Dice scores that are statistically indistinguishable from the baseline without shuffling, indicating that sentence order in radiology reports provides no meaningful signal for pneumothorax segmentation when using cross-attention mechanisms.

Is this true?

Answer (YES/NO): NO